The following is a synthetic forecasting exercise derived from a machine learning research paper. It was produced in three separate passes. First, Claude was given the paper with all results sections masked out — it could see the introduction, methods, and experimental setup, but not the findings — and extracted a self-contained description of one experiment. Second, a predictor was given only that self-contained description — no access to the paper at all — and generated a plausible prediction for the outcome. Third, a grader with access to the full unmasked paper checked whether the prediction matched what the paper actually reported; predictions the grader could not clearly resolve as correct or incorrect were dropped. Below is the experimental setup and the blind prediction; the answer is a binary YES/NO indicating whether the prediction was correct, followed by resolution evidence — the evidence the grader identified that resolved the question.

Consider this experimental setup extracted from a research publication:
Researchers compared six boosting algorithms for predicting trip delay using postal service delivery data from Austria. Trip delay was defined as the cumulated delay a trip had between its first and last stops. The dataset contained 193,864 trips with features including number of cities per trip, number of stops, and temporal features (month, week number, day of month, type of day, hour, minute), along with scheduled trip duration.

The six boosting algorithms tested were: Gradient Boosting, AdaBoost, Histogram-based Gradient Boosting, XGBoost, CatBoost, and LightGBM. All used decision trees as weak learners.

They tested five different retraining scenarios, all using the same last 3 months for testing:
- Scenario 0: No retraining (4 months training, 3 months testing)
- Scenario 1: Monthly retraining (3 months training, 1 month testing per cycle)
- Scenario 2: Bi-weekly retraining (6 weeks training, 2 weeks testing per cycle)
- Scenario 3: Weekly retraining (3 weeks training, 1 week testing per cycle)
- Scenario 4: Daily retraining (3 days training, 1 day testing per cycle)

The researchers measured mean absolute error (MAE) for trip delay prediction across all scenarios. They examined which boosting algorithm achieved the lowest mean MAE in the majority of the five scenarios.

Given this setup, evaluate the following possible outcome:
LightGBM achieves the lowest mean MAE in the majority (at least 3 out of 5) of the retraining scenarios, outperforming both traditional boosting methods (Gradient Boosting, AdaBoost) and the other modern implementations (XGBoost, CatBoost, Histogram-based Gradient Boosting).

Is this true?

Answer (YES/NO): NO